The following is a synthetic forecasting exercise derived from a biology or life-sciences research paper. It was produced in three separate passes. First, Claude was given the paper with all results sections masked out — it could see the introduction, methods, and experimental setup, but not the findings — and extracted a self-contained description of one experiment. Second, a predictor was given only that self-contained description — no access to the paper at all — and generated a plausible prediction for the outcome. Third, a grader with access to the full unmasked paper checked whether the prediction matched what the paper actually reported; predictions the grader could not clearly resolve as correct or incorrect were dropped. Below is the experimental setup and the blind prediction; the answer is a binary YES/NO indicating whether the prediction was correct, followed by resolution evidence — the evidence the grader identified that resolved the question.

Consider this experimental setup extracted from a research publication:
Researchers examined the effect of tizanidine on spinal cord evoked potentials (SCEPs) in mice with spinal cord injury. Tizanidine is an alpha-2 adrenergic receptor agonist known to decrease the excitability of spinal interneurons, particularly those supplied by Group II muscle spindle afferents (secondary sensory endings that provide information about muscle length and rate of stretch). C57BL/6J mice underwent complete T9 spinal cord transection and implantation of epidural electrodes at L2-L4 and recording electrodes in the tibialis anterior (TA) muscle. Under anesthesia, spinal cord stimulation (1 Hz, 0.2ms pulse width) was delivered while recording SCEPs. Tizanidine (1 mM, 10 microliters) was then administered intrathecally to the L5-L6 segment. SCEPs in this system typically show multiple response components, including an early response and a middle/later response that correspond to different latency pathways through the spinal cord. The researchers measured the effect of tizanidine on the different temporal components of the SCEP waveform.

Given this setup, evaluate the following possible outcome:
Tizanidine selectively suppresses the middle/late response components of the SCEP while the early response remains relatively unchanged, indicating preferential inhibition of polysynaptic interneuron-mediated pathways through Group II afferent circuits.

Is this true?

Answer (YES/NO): NO